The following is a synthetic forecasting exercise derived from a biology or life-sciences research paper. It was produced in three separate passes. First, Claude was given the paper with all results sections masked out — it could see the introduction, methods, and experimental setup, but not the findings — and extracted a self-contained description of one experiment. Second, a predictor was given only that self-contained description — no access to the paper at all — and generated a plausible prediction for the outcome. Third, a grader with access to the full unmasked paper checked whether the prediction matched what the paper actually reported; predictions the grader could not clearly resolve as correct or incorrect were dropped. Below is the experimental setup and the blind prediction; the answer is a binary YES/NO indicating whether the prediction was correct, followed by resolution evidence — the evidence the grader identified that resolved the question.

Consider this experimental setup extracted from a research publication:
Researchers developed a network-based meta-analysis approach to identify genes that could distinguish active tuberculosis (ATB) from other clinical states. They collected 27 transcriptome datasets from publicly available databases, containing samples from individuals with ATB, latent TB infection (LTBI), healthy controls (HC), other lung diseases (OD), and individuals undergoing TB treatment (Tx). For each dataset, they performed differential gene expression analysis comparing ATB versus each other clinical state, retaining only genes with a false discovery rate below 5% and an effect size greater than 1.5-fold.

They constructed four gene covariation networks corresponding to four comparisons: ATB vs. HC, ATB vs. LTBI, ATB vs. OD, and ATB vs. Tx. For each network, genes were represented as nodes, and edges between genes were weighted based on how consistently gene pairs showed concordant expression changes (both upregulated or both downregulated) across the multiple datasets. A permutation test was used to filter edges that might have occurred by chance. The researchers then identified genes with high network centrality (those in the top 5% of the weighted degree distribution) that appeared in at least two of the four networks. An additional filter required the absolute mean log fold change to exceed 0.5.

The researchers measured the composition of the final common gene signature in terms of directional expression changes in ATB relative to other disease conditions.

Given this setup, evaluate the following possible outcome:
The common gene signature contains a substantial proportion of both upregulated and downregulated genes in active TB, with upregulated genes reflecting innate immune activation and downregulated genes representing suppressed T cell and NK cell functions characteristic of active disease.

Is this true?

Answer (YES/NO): NO